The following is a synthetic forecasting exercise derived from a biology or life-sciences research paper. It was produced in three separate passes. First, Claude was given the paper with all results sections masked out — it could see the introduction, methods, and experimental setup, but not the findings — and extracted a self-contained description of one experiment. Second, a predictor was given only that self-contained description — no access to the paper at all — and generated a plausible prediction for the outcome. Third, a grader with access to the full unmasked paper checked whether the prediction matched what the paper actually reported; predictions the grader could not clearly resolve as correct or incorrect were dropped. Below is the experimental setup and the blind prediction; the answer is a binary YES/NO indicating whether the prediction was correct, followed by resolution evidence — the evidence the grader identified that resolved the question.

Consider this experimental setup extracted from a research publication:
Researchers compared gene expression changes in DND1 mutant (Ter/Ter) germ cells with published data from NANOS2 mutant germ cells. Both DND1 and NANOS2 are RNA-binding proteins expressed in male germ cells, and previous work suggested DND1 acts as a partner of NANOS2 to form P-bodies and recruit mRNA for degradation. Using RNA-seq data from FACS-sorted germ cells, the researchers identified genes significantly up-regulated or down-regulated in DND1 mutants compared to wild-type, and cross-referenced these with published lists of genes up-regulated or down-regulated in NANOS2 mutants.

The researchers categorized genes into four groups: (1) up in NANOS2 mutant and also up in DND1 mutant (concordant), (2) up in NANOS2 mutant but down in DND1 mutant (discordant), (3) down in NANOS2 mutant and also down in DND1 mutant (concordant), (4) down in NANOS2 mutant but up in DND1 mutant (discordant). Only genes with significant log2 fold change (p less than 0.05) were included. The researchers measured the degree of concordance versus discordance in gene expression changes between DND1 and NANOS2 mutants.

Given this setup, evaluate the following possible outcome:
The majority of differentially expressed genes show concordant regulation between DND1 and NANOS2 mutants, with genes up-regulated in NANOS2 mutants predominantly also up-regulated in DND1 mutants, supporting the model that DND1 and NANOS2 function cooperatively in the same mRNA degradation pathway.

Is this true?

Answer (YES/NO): NO